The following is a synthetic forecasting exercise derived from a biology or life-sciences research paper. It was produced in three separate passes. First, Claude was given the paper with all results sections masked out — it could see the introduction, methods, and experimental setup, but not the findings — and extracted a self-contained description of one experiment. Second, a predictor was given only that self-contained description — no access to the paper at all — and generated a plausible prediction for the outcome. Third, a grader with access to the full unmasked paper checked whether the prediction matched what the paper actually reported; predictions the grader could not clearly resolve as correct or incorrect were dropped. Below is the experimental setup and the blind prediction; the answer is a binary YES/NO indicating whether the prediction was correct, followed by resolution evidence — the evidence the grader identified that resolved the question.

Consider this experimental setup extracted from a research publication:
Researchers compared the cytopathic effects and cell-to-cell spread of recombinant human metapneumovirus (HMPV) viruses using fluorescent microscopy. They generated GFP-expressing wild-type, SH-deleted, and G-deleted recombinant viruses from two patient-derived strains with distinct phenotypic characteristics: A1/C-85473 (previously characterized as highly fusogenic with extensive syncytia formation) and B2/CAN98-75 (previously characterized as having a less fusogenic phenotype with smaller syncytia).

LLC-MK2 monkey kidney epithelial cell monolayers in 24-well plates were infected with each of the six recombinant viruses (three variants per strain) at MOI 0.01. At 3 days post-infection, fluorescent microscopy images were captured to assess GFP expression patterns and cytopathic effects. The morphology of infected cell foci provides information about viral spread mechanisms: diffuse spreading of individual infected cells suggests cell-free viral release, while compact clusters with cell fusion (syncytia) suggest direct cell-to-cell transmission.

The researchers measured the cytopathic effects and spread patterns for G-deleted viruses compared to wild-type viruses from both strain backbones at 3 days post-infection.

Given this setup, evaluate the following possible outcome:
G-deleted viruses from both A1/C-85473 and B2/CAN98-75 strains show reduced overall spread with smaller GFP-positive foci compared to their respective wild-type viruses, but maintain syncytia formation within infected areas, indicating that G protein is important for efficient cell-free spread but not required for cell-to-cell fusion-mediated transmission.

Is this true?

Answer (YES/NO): NO